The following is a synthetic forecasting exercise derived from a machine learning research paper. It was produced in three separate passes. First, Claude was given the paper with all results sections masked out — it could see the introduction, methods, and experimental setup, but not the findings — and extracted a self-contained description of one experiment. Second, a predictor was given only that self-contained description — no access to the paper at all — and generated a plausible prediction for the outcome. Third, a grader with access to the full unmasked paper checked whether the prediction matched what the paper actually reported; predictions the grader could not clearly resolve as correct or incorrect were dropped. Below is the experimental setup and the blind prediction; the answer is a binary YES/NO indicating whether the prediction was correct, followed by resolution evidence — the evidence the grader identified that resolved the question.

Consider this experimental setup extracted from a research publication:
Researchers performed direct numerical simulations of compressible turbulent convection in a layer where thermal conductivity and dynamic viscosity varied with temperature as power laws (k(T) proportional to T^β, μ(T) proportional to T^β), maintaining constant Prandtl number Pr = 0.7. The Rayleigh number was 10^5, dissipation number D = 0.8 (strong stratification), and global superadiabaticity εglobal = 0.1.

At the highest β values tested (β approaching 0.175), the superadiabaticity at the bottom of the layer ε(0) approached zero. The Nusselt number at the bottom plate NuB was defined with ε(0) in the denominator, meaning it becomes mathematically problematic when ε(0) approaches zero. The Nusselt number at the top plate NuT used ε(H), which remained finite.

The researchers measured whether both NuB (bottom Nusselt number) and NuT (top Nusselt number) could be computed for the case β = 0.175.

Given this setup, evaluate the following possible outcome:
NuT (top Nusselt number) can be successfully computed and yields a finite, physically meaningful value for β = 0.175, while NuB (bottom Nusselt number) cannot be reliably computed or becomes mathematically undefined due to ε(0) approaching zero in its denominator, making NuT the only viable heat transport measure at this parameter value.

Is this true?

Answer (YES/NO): YES